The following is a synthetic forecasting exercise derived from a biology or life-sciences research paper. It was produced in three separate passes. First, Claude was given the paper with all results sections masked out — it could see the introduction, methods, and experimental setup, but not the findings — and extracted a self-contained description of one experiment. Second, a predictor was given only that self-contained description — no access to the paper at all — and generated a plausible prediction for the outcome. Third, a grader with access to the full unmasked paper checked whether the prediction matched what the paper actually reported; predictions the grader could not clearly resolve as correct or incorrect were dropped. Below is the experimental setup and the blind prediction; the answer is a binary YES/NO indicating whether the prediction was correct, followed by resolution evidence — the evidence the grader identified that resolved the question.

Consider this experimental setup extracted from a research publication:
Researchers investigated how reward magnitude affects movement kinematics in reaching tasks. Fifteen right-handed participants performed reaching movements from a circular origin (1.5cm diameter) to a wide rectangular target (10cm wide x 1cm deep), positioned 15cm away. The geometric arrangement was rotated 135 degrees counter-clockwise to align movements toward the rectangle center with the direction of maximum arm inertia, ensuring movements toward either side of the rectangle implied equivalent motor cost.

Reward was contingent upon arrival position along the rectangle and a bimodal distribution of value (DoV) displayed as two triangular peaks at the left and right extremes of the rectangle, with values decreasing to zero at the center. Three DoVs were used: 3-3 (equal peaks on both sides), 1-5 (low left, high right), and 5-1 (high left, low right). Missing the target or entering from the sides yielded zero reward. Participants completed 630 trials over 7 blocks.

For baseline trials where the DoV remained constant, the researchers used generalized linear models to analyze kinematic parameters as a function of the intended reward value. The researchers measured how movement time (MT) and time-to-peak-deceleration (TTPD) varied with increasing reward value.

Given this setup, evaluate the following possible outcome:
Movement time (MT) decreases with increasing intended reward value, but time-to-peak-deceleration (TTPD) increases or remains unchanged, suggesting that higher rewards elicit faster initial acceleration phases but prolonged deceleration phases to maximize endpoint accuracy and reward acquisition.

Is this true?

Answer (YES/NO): NO